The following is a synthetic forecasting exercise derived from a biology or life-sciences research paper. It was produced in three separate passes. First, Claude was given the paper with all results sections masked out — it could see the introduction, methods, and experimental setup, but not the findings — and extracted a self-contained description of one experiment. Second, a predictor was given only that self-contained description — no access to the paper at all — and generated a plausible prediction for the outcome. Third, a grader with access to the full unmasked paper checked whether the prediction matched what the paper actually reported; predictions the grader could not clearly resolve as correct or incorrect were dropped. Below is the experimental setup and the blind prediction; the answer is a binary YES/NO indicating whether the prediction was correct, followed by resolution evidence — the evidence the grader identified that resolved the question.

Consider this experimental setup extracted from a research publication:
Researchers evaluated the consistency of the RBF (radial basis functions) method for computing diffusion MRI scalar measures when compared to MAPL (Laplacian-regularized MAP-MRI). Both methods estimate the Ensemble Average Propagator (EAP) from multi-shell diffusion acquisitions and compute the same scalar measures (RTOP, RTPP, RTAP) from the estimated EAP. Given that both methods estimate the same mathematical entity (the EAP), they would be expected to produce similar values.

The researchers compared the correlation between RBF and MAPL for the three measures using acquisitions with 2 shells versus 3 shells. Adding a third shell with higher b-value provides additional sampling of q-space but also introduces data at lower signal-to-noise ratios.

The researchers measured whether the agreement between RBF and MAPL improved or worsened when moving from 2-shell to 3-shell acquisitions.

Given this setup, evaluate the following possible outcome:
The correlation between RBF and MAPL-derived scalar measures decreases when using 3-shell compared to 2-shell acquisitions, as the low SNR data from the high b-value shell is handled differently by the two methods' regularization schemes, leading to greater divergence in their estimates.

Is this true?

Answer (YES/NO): YES